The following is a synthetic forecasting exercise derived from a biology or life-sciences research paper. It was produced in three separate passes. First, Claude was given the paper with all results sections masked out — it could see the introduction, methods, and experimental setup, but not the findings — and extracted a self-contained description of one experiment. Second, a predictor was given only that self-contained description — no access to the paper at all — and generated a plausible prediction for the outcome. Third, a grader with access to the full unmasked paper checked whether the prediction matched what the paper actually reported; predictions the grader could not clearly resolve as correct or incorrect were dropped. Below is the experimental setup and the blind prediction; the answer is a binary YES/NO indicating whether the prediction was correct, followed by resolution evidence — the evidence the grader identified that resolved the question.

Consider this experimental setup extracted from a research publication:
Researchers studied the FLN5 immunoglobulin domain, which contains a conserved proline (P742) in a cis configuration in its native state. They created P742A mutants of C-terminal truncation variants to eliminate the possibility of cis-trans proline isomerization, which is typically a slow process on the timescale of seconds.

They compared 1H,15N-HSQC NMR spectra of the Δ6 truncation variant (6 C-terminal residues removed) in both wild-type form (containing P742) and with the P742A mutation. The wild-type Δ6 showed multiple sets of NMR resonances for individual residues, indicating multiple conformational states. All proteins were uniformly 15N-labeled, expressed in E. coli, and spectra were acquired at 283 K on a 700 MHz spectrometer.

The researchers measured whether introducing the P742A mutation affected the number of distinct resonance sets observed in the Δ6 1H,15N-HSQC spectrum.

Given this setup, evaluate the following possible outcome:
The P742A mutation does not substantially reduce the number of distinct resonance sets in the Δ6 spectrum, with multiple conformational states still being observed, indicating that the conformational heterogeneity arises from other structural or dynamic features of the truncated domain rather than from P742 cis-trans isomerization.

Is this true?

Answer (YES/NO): NO